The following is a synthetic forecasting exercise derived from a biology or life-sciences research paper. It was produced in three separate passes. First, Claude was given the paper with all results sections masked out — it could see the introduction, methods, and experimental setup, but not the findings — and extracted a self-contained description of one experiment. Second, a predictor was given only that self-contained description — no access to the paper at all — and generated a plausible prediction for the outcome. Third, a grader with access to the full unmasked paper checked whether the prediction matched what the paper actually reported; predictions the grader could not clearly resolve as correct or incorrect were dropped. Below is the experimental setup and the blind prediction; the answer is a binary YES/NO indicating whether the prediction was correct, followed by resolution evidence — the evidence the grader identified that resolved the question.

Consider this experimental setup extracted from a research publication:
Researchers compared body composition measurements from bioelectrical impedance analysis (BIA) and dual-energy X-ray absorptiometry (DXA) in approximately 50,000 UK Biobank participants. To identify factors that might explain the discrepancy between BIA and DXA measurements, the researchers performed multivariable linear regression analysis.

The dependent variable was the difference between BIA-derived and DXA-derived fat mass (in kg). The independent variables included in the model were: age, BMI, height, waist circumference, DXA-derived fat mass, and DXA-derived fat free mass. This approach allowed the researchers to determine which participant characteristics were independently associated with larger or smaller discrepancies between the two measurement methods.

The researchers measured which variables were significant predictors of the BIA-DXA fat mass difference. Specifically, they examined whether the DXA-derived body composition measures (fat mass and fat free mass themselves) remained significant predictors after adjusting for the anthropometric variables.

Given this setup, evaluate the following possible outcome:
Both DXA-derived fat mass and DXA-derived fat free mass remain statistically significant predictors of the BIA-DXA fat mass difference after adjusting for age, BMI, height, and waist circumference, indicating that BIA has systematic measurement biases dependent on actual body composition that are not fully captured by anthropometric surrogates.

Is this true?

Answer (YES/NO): YES